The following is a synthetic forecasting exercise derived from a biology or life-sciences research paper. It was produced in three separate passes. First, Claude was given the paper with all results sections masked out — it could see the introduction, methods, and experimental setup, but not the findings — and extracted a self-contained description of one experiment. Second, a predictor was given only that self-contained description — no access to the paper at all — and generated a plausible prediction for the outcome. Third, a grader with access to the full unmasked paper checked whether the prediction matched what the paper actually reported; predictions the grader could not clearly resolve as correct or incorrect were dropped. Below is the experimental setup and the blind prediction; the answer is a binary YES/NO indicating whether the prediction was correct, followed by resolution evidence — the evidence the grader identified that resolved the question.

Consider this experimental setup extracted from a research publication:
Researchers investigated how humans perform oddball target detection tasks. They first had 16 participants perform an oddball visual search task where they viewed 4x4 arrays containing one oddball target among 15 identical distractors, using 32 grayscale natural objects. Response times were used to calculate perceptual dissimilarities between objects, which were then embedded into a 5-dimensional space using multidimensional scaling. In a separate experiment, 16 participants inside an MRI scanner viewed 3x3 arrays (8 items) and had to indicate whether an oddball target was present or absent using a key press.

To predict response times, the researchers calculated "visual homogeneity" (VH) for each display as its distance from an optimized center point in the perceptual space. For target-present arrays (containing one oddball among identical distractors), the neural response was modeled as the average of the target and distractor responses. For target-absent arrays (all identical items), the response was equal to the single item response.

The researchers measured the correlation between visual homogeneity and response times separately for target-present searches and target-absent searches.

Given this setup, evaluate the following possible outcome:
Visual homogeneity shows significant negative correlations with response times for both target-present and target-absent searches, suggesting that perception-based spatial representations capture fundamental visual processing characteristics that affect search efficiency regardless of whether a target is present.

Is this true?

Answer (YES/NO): NO